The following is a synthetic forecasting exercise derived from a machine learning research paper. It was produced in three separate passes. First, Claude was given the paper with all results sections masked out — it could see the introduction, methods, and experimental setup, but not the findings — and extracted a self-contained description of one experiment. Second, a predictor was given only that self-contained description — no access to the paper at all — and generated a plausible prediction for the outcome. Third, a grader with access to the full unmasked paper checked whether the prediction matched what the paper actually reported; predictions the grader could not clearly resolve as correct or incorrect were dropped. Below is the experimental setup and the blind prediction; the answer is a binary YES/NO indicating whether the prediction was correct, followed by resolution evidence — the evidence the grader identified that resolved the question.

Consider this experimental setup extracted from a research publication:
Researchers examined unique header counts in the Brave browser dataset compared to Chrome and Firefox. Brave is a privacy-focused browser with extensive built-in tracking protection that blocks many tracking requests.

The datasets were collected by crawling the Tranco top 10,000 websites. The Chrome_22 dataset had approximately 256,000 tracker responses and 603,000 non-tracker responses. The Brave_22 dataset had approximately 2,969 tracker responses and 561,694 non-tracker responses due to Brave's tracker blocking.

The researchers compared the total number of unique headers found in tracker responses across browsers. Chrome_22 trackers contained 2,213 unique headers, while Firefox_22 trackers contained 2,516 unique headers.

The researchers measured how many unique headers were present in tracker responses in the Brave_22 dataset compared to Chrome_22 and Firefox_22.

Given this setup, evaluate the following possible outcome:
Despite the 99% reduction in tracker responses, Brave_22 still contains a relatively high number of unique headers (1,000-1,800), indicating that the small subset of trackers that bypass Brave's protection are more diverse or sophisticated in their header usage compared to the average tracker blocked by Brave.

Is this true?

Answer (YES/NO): NO